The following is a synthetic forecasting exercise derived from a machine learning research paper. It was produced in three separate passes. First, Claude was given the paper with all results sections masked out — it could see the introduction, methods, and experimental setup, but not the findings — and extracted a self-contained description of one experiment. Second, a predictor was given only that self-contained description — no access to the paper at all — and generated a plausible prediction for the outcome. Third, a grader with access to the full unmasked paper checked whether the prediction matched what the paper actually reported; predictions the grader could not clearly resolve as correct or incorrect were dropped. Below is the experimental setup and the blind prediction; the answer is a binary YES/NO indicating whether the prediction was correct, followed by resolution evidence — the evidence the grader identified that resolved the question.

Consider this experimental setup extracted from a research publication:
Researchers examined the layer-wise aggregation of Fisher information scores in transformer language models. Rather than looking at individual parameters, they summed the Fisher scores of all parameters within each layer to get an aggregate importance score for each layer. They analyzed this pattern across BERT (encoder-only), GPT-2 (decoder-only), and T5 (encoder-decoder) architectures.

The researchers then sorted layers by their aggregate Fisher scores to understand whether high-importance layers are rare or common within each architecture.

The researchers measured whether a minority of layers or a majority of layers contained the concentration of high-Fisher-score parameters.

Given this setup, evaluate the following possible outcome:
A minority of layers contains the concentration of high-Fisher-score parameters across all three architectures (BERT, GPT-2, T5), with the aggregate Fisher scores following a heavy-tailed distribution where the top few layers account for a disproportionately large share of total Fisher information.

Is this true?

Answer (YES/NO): YES